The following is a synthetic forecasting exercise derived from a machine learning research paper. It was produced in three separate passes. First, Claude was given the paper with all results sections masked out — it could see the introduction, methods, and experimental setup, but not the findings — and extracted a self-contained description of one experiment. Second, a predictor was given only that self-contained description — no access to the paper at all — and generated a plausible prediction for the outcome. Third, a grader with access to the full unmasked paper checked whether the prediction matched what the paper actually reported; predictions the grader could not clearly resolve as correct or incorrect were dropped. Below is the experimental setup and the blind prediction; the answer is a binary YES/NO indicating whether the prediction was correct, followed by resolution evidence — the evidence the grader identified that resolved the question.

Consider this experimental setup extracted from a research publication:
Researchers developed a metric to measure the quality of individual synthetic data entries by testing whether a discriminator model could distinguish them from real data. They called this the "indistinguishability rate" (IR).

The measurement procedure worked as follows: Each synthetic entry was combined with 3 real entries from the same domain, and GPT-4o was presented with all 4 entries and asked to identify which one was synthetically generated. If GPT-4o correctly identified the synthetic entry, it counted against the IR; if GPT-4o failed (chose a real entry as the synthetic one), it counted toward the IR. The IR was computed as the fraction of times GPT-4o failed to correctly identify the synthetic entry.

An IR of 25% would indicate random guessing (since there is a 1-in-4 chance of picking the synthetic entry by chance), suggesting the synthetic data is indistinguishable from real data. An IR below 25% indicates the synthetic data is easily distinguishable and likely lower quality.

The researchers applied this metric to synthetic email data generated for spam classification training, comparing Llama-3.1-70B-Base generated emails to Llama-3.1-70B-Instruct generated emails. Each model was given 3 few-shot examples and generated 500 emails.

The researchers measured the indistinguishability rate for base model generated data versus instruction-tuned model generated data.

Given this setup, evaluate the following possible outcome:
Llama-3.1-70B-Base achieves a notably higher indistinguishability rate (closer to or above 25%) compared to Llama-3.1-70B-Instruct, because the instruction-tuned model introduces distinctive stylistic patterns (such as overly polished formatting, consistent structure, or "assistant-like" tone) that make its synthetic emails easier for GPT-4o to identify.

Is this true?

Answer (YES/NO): NO